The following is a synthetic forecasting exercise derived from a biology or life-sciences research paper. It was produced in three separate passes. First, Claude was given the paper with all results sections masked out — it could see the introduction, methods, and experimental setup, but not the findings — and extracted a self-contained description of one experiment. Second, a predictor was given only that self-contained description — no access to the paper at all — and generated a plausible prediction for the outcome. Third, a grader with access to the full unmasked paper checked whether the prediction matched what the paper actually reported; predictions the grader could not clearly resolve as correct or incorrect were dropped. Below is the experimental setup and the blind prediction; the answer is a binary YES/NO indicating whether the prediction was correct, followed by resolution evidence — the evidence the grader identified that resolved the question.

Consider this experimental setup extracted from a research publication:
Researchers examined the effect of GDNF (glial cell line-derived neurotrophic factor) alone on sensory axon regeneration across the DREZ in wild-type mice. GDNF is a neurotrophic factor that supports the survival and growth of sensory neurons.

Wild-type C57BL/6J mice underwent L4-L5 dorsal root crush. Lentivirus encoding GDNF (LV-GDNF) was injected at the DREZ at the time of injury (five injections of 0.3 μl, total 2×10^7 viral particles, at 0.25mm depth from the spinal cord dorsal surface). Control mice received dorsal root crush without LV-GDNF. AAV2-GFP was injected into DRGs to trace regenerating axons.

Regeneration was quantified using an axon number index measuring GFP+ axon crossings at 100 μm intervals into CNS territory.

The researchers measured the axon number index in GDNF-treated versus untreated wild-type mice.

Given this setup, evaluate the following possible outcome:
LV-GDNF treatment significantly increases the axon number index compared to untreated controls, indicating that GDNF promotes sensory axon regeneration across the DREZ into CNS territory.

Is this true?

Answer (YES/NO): YES